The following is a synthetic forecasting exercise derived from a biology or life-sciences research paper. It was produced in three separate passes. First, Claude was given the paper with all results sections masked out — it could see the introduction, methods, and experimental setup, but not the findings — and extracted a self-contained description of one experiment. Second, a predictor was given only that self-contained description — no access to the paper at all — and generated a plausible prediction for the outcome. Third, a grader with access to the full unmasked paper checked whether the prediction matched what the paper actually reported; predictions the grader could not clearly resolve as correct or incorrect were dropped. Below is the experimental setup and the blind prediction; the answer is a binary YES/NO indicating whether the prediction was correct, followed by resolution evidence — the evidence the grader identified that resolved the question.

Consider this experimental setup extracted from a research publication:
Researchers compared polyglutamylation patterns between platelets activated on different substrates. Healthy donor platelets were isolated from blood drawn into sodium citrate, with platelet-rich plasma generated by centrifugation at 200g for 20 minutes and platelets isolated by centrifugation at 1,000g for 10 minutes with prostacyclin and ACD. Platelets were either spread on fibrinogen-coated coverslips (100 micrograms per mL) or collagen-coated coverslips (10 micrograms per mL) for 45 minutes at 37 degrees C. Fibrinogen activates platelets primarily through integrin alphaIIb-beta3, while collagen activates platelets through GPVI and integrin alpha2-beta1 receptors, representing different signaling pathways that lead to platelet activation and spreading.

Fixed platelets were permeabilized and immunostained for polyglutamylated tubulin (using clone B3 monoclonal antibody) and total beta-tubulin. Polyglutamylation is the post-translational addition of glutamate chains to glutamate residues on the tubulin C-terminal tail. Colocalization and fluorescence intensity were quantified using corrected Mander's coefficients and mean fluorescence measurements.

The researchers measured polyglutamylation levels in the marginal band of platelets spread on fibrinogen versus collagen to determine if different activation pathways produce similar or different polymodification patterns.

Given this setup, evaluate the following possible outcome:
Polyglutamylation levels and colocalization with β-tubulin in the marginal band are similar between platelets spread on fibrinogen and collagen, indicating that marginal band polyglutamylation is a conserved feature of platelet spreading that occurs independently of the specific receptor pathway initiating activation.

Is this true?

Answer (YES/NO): YES